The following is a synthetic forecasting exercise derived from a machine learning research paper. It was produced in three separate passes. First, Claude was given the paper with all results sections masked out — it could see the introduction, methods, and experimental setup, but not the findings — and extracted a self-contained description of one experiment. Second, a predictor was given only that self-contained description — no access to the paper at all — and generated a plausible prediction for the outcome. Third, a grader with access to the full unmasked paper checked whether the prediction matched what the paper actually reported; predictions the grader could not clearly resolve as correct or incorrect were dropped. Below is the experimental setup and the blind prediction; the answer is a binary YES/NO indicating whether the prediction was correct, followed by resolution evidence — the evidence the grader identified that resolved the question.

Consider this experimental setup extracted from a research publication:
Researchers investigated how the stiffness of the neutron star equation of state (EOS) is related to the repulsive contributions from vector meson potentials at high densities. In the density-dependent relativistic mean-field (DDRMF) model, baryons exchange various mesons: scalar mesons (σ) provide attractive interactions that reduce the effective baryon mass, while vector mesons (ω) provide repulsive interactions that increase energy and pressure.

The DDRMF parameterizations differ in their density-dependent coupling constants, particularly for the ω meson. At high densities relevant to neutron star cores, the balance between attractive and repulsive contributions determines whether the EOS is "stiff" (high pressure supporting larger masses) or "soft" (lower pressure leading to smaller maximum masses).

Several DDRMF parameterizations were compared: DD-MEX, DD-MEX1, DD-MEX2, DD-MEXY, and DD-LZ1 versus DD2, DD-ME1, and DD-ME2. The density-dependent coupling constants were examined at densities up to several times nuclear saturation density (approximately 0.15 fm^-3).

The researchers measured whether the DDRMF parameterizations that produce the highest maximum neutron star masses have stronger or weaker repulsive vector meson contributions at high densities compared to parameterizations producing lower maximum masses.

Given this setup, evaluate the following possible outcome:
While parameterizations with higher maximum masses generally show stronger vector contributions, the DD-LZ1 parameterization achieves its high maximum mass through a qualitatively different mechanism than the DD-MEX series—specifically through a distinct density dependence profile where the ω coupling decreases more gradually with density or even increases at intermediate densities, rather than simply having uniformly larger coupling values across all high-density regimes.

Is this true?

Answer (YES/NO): NO